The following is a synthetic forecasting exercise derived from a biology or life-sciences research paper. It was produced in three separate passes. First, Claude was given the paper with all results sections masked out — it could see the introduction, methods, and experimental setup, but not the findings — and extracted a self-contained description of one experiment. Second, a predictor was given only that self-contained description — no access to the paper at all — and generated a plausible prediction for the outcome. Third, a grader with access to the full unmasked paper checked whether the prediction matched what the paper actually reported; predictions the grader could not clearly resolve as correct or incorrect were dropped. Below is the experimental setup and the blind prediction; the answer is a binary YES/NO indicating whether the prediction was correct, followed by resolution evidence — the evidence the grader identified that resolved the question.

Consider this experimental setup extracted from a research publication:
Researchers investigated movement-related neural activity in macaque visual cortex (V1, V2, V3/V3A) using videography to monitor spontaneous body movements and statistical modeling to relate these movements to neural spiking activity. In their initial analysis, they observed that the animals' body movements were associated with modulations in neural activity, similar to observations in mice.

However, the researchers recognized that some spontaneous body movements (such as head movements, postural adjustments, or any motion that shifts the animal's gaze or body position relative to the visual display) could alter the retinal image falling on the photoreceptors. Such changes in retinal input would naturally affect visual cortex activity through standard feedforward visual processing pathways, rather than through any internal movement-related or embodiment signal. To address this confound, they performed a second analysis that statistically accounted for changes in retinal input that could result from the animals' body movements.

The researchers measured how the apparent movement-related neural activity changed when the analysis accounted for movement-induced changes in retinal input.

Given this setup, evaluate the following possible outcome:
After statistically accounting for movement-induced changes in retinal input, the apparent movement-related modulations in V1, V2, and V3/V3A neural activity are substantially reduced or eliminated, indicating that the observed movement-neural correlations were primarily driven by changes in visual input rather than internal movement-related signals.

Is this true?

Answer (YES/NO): YES